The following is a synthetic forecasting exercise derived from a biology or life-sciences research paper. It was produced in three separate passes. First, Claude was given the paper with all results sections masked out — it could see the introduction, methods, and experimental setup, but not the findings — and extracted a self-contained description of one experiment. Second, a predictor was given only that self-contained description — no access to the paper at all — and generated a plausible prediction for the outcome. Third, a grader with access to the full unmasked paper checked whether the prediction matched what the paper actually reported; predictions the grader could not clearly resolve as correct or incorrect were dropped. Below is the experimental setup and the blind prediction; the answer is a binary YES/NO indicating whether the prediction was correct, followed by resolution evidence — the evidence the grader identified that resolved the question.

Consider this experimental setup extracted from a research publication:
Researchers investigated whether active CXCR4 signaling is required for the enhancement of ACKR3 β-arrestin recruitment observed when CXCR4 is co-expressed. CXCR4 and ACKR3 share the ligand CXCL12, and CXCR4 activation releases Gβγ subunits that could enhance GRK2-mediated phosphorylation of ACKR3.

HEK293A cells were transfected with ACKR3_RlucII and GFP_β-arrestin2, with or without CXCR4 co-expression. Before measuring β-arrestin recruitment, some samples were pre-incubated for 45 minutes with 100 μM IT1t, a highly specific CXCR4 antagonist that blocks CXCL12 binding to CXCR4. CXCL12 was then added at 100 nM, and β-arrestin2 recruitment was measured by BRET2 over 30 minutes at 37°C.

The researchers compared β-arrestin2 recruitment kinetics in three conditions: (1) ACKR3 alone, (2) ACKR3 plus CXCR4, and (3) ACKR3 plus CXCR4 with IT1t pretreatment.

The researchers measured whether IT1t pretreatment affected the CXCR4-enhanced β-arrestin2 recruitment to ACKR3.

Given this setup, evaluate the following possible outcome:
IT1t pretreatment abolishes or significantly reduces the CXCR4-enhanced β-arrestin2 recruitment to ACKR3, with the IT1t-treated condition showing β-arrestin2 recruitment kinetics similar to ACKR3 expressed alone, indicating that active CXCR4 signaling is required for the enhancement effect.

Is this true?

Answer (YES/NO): YES